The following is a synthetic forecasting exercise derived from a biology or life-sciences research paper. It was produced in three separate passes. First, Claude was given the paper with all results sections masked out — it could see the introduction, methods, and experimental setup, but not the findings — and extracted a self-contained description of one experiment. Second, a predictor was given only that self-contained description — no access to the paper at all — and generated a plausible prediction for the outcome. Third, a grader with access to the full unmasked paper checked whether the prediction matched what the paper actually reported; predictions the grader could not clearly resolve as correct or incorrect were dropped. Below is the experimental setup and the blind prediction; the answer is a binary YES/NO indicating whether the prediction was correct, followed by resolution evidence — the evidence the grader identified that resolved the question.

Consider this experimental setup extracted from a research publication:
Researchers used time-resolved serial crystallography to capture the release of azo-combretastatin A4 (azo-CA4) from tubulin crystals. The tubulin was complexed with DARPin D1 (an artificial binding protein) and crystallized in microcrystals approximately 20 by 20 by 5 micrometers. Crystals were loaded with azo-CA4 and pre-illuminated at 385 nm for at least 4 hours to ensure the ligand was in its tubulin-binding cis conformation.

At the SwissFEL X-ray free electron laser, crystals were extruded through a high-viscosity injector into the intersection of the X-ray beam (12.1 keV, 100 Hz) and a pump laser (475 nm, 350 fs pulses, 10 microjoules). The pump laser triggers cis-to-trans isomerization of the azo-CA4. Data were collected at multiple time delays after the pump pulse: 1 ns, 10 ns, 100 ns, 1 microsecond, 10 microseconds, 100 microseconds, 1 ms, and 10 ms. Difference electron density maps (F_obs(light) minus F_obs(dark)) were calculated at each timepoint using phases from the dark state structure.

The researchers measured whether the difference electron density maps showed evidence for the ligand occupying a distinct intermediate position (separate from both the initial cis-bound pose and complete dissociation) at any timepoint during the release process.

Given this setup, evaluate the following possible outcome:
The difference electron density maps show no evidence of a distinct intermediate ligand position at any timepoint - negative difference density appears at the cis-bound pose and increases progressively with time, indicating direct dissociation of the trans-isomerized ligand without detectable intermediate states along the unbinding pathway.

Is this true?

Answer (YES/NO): NO